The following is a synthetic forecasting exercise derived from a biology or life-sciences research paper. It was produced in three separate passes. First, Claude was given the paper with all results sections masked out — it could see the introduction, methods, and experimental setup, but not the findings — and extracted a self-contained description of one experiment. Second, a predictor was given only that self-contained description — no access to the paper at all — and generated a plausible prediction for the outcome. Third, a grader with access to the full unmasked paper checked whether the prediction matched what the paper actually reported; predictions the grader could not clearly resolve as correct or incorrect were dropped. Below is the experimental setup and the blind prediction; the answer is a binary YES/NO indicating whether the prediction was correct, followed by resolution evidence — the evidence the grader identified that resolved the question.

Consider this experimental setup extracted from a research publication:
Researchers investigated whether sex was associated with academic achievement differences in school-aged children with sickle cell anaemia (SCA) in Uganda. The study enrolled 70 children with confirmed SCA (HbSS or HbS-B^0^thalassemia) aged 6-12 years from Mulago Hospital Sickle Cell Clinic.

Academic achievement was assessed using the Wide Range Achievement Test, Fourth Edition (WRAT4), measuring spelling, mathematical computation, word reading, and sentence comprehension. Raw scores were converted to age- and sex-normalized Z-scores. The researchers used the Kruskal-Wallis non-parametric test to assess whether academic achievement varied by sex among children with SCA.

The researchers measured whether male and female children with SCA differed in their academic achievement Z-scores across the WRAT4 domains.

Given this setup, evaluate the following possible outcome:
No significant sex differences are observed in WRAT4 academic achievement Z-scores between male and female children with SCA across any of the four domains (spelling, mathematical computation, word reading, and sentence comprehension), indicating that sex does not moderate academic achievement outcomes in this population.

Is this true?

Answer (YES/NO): NO